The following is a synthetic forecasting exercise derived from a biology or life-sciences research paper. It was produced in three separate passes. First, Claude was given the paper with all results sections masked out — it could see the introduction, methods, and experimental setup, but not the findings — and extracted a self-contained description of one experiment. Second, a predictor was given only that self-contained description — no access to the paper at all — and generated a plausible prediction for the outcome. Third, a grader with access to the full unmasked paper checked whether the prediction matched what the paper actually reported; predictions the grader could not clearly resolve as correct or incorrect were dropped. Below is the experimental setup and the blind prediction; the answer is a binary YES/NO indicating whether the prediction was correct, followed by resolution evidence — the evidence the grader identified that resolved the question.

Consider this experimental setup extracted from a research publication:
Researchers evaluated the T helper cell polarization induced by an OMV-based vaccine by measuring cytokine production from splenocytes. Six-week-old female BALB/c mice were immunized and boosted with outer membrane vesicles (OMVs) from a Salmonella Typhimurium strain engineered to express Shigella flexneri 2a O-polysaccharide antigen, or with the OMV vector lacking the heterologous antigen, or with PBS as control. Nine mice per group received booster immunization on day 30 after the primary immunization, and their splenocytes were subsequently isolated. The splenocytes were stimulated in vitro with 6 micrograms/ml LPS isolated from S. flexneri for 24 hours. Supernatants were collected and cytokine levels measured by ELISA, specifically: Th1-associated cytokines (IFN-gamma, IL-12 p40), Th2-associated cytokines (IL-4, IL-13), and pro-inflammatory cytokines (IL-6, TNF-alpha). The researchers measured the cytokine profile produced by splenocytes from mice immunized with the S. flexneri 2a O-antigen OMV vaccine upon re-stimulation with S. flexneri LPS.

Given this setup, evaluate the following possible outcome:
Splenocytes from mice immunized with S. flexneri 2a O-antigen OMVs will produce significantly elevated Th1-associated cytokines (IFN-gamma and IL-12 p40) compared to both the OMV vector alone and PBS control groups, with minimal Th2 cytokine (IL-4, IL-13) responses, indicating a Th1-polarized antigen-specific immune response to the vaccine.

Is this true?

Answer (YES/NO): NO